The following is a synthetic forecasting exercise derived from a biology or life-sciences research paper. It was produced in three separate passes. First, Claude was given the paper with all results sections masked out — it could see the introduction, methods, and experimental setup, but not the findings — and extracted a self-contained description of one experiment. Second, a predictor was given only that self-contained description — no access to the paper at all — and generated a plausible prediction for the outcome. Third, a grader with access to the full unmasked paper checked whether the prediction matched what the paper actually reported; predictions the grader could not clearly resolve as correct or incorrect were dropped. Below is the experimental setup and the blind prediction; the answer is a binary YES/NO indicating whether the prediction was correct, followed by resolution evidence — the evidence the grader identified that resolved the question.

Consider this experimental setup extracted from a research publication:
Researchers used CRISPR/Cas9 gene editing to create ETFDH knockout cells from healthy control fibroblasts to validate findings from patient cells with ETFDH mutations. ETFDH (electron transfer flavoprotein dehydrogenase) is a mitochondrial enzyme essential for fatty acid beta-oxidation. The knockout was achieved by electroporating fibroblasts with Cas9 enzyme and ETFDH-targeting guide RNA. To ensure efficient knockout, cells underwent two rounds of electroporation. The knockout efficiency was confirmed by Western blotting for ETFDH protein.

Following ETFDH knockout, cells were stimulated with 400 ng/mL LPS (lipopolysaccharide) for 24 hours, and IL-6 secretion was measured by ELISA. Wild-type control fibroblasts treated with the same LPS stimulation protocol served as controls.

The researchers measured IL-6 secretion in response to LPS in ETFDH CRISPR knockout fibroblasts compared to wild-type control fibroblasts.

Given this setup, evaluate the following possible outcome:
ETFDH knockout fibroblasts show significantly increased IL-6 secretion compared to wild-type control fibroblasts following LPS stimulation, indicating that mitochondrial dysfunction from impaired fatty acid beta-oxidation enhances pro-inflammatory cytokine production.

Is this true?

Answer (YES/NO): NO